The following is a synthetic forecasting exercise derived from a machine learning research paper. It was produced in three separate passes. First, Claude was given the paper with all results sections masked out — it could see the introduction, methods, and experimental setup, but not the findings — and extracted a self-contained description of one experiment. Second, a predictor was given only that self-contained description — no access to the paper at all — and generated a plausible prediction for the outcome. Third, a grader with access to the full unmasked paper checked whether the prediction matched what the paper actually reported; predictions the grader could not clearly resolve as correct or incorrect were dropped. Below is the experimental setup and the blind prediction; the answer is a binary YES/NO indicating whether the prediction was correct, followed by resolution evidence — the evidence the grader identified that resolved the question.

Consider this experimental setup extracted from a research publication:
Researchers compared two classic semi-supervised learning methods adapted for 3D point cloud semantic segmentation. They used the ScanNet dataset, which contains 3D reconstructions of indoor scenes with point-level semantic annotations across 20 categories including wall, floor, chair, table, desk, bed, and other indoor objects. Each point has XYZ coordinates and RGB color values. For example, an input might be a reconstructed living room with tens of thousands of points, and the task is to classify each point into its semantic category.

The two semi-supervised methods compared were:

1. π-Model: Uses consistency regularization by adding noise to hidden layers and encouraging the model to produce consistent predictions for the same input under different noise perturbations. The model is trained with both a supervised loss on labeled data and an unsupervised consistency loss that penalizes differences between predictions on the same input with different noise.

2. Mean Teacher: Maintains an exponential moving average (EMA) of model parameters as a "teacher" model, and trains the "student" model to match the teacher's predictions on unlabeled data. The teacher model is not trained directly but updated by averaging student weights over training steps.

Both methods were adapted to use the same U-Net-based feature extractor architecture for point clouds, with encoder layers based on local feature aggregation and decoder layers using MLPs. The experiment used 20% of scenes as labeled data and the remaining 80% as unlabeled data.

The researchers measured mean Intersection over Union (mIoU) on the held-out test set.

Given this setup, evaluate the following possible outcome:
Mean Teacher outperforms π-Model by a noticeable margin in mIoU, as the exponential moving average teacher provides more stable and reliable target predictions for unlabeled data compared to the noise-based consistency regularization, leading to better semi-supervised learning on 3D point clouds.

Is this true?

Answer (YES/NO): NO